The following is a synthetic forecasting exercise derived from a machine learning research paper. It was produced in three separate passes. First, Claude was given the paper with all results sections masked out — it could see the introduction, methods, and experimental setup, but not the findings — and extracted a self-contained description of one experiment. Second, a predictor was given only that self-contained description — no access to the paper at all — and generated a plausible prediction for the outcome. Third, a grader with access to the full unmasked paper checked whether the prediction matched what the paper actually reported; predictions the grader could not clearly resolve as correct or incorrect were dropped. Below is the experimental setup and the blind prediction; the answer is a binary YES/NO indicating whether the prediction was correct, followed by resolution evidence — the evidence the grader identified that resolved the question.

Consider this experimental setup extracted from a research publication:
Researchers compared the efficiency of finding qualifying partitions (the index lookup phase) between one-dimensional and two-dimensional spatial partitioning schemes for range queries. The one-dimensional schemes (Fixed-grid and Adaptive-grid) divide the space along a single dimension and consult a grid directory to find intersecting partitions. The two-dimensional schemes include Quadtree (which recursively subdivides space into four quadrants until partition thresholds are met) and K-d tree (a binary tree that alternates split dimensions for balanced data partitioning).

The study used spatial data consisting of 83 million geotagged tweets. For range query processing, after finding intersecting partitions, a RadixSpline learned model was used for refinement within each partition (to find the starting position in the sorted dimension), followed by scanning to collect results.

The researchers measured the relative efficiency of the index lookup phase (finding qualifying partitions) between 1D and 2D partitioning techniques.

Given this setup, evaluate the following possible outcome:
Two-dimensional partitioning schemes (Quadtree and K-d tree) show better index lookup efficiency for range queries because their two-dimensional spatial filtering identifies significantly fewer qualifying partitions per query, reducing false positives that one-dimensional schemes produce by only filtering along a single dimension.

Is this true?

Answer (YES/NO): NO